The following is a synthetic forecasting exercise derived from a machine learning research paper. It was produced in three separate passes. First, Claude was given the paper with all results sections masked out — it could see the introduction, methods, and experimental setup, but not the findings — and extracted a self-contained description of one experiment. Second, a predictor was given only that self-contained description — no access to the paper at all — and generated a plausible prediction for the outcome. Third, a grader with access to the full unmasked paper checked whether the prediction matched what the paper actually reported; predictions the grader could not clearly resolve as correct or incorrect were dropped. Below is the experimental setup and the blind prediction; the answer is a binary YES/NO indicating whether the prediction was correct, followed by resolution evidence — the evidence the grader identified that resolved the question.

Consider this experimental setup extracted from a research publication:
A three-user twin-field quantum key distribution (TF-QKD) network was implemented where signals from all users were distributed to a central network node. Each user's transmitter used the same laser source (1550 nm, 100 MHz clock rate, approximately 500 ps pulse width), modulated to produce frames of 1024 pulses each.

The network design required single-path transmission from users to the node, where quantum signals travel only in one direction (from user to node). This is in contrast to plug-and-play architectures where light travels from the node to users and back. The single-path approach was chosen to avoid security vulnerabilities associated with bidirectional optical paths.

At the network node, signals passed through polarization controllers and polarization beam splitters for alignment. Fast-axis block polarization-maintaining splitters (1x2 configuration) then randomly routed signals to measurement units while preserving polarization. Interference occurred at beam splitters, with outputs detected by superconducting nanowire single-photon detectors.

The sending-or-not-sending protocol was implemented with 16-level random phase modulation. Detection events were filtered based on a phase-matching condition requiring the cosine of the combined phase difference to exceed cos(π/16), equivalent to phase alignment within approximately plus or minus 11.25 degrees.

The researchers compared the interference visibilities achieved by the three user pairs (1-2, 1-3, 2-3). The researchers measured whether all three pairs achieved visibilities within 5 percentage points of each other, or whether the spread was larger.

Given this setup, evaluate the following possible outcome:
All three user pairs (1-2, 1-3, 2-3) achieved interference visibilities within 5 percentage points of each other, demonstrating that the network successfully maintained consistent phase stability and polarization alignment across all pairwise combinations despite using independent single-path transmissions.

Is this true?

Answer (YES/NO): NO